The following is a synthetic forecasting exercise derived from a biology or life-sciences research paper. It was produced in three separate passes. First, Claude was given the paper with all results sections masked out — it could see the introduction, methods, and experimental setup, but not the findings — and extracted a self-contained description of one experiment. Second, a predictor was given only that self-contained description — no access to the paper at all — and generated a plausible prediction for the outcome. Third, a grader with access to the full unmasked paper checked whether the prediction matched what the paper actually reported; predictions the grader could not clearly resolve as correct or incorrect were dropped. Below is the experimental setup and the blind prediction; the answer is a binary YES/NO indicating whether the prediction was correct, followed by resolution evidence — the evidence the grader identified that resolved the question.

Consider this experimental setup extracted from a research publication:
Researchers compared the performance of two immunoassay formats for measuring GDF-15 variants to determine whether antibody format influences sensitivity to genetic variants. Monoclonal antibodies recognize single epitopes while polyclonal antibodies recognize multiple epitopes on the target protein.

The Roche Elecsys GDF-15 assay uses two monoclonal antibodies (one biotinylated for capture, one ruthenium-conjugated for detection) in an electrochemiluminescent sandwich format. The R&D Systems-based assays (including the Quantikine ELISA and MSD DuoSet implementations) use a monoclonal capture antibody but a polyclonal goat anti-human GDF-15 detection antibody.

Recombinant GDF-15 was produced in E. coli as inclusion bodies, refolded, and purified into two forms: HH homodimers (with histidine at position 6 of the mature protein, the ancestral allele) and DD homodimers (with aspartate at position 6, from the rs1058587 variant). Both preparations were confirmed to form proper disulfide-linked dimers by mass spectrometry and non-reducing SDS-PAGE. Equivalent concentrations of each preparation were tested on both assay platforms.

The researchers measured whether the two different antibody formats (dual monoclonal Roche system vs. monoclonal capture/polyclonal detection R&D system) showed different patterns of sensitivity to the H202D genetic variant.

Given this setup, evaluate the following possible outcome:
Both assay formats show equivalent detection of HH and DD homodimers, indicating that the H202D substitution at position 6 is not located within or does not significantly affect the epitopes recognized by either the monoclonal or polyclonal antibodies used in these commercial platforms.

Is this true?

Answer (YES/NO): NO